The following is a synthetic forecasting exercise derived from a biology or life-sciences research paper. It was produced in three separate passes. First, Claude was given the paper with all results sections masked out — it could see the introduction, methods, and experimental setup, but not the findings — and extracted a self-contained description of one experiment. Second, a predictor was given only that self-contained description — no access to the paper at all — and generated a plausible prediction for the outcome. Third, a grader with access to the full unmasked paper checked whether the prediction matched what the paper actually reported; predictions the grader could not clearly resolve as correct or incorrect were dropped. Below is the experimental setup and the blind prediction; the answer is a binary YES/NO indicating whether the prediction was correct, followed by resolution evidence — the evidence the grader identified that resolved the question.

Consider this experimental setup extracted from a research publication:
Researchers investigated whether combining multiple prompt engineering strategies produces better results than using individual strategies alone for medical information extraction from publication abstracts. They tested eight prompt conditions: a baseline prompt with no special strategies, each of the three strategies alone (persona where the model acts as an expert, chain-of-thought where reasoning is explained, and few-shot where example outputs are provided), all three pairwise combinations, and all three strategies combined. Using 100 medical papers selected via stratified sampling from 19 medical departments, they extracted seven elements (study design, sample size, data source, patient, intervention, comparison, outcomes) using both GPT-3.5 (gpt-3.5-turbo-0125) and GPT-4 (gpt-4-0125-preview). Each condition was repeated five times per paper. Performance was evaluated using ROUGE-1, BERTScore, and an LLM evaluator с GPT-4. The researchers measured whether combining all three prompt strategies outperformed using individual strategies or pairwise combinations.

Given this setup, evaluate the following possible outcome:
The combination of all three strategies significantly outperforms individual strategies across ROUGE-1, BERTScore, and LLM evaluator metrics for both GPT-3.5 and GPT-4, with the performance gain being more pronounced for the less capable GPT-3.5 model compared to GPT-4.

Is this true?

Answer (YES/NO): NO